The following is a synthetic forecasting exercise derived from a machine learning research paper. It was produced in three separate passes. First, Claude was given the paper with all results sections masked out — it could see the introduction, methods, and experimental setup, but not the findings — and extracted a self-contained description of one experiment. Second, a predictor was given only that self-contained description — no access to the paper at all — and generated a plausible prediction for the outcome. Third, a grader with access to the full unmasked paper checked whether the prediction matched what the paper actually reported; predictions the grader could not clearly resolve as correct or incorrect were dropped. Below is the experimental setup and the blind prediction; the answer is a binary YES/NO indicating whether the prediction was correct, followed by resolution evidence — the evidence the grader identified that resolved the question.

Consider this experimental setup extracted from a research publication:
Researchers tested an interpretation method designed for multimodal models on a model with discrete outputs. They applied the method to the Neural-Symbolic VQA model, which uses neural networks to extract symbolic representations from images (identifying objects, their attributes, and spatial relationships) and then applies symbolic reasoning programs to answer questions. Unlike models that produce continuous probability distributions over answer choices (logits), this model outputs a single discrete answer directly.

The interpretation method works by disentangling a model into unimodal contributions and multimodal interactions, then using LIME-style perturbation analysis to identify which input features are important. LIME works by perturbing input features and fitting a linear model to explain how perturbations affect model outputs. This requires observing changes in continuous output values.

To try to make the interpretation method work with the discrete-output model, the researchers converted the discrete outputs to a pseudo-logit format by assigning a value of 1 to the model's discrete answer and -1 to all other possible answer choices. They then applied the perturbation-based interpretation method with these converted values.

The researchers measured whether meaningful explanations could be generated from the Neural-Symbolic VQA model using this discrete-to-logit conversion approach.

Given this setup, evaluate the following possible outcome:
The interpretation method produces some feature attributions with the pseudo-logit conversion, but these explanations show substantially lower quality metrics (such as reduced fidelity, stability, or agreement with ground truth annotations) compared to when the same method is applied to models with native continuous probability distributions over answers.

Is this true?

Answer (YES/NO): NO